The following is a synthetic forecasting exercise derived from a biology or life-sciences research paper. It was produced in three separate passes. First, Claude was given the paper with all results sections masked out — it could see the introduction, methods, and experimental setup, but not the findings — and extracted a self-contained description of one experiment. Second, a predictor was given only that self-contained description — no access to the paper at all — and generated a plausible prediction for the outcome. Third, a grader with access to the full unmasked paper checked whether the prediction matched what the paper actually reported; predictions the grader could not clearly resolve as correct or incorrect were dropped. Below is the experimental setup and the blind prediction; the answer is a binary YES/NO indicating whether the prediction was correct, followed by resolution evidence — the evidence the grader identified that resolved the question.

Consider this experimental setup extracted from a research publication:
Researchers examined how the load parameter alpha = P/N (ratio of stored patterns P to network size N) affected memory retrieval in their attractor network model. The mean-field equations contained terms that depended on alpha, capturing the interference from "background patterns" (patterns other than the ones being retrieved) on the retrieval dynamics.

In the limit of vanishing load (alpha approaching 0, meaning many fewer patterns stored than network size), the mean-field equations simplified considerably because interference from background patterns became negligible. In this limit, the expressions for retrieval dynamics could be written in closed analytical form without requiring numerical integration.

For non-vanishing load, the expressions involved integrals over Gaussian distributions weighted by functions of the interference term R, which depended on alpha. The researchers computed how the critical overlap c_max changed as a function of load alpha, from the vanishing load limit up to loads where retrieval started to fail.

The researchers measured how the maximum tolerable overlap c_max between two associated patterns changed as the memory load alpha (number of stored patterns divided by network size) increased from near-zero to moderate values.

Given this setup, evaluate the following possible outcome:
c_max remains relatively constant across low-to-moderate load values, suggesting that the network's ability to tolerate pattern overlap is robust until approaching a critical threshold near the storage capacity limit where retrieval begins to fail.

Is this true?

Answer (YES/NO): NO